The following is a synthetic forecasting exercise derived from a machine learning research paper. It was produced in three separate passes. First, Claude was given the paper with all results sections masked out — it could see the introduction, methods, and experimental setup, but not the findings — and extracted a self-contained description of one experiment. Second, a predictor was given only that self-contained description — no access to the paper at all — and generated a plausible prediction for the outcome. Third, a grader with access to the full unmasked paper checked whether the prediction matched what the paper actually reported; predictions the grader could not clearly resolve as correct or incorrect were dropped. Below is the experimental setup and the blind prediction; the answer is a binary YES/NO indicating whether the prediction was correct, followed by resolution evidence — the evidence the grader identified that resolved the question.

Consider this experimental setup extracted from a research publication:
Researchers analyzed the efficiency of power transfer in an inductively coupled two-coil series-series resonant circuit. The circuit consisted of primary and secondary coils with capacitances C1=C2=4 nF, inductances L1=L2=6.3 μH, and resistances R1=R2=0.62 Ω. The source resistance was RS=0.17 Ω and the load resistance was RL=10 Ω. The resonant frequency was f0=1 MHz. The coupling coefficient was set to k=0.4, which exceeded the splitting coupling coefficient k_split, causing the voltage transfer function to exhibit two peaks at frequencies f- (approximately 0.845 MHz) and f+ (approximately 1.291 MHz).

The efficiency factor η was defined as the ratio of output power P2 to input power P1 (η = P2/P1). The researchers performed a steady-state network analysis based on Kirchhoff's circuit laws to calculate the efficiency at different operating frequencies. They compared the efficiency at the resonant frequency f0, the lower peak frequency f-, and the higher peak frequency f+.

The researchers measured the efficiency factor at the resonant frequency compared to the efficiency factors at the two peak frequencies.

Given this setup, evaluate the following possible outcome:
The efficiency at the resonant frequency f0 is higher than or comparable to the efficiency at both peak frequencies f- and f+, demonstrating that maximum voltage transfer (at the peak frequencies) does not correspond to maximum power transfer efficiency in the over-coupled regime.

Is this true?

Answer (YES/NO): YES